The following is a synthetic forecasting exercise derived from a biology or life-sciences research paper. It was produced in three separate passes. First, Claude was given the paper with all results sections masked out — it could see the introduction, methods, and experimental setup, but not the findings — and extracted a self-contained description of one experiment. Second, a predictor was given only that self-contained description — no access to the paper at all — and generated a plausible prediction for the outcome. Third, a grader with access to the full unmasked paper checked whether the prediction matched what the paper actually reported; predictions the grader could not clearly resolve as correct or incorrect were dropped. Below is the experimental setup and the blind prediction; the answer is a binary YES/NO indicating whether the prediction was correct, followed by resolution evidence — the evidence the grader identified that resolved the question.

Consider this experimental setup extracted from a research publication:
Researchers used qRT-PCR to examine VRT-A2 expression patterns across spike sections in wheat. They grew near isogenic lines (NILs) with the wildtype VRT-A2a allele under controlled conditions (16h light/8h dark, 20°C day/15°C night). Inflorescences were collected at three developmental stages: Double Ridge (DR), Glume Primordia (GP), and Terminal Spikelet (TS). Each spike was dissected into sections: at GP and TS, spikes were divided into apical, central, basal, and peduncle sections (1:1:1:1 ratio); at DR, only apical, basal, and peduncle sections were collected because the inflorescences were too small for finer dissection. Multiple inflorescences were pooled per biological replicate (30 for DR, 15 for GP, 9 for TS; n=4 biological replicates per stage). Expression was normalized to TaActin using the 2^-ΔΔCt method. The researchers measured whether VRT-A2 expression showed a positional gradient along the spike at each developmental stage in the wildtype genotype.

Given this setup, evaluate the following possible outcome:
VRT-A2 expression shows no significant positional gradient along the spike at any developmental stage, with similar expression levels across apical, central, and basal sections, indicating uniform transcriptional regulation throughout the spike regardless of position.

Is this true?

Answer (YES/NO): NO